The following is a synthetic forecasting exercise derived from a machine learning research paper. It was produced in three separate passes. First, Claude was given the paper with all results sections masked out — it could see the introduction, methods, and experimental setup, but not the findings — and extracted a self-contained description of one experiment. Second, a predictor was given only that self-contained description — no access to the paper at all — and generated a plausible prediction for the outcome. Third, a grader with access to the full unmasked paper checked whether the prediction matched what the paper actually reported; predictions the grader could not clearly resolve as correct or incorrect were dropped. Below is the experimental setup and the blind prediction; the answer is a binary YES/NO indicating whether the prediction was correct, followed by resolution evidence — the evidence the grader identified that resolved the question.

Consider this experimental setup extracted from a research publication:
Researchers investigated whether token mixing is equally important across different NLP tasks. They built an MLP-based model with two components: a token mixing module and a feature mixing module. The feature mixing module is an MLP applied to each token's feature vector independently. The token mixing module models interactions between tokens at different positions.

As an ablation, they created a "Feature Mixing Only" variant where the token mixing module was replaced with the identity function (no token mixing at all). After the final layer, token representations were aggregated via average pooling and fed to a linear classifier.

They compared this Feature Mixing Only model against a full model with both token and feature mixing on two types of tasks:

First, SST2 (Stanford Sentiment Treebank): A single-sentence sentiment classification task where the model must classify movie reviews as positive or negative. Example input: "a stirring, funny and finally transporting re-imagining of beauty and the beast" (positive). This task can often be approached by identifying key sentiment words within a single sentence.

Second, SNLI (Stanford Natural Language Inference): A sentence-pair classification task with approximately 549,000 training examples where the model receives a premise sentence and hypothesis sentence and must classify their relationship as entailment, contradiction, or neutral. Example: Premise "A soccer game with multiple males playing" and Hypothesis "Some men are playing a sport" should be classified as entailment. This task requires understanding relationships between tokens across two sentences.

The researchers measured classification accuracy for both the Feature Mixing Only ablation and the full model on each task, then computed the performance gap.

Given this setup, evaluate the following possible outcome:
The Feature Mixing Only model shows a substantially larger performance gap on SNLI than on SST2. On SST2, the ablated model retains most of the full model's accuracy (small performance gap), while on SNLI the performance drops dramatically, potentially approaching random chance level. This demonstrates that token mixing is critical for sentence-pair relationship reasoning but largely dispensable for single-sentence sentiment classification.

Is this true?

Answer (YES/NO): NO